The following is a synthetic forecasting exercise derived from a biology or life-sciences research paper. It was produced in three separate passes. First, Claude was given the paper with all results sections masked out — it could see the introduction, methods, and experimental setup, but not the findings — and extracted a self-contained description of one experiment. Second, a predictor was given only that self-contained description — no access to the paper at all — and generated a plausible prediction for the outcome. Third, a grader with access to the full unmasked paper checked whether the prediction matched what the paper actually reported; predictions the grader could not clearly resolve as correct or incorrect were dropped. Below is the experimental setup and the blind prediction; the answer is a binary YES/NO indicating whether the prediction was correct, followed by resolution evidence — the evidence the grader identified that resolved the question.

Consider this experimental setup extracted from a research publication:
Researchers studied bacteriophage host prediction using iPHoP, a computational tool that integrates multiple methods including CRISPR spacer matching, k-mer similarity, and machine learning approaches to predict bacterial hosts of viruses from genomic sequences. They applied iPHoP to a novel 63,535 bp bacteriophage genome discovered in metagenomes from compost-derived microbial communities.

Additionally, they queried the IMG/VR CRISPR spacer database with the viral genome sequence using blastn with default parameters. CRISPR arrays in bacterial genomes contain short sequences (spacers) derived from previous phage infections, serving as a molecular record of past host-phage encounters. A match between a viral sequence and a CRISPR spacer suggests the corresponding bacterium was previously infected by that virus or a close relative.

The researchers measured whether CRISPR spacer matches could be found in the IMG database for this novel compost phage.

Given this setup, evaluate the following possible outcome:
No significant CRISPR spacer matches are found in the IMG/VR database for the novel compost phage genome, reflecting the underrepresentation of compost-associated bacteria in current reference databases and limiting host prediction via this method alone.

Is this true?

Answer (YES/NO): YES